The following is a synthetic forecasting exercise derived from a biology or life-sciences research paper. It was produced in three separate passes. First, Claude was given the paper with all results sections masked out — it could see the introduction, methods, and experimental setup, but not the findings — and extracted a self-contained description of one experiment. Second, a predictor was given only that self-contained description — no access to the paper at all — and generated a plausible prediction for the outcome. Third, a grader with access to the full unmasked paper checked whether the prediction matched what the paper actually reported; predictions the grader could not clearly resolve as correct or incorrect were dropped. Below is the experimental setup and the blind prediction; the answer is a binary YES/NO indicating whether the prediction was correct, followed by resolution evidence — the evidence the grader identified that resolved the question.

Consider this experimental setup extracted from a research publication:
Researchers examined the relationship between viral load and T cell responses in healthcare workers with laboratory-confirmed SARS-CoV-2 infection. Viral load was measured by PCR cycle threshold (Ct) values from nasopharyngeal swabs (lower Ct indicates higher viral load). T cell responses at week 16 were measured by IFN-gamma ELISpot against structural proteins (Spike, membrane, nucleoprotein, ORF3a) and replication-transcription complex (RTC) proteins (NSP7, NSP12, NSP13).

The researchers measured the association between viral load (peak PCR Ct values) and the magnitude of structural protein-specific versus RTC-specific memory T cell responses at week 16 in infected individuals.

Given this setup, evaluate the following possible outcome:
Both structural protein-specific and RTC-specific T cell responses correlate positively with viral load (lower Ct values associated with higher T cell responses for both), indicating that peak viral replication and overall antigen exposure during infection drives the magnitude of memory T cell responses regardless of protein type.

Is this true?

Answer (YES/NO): NO